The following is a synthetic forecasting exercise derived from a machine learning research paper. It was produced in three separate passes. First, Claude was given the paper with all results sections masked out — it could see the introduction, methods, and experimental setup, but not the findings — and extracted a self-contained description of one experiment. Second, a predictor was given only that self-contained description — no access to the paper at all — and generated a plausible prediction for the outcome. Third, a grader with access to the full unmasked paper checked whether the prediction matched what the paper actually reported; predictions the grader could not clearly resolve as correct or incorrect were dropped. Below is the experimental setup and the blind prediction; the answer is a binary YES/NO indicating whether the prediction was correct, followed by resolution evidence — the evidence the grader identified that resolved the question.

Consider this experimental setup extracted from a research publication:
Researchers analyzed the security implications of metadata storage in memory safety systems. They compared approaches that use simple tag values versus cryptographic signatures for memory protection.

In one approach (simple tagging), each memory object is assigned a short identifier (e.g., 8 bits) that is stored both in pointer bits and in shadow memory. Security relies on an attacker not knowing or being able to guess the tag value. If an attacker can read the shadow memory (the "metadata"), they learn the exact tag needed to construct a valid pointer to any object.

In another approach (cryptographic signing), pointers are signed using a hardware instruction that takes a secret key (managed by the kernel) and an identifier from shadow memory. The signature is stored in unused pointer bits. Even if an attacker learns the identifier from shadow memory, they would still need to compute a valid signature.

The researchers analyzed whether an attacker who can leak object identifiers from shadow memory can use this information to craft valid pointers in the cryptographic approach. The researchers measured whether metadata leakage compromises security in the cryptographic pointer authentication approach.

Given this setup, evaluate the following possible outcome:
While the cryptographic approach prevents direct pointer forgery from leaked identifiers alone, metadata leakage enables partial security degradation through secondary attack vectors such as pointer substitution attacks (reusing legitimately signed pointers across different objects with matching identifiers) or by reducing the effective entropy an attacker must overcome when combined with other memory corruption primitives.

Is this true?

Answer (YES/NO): NO